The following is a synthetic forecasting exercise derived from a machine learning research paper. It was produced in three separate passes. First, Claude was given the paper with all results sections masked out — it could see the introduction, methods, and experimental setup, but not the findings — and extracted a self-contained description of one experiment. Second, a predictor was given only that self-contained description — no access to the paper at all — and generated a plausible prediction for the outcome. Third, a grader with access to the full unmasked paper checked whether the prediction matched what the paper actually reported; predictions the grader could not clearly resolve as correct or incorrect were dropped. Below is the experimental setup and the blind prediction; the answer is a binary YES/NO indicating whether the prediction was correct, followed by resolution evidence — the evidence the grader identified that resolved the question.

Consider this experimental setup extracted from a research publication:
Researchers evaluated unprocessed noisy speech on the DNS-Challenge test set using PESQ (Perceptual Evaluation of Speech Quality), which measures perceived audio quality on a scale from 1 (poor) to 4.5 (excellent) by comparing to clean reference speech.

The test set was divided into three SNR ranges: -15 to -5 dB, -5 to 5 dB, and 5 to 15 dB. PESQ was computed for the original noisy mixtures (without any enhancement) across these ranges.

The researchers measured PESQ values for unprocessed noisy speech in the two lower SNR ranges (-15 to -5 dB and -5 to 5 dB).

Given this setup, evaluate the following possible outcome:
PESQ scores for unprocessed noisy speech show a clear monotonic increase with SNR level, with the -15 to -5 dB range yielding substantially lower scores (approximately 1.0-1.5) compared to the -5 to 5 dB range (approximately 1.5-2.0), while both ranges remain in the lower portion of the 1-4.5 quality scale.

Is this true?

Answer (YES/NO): NO